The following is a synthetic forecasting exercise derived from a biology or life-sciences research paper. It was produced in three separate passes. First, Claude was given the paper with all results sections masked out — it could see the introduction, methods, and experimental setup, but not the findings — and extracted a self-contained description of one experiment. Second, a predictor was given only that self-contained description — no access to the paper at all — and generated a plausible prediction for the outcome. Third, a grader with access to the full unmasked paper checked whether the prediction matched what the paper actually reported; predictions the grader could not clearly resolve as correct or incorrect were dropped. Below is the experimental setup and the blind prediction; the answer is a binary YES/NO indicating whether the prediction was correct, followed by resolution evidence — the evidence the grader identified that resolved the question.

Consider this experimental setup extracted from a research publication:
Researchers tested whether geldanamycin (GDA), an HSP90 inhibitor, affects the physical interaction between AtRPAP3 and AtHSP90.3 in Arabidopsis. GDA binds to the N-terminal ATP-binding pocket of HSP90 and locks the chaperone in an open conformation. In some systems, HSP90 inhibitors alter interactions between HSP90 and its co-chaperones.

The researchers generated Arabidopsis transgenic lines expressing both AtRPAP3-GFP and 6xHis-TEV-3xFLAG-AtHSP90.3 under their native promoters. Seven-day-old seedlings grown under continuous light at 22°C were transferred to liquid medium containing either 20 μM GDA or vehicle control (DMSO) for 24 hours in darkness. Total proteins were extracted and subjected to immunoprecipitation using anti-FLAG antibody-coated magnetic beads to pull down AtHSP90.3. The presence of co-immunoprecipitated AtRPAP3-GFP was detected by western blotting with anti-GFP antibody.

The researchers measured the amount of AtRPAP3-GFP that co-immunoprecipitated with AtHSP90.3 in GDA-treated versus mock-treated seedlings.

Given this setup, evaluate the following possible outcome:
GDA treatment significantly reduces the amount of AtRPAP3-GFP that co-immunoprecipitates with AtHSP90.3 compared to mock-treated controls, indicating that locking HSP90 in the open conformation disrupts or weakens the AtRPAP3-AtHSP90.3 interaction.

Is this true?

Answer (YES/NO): NO